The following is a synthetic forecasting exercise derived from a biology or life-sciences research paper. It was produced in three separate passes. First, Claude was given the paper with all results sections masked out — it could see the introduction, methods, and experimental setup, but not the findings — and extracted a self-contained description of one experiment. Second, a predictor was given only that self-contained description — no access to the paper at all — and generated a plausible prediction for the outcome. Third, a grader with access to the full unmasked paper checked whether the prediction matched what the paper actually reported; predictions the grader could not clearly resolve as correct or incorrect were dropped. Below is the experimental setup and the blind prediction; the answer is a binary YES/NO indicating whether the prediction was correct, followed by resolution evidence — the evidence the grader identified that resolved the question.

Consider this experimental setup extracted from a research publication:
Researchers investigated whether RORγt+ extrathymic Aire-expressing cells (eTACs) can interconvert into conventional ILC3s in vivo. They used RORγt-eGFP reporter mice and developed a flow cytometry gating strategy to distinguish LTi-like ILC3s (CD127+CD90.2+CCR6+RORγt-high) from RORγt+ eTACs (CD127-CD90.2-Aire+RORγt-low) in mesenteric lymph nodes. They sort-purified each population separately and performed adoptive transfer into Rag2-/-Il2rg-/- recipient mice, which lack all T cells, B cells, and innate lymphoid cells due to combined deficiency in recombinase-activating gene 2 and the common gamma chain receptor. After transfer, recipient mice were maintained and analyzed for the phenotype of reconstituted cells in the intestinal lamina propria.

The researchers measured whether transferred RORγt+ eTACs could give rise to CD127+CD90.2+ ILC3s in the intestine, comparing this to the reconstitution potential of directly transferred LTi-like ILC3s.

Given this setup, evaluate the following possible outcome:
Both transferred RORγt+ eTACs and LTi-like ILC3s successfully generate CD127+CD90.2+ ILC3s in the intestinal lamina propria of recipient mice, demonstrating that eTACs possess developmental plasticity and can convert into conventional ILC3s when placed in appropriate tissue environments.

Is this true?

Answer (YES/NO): YES